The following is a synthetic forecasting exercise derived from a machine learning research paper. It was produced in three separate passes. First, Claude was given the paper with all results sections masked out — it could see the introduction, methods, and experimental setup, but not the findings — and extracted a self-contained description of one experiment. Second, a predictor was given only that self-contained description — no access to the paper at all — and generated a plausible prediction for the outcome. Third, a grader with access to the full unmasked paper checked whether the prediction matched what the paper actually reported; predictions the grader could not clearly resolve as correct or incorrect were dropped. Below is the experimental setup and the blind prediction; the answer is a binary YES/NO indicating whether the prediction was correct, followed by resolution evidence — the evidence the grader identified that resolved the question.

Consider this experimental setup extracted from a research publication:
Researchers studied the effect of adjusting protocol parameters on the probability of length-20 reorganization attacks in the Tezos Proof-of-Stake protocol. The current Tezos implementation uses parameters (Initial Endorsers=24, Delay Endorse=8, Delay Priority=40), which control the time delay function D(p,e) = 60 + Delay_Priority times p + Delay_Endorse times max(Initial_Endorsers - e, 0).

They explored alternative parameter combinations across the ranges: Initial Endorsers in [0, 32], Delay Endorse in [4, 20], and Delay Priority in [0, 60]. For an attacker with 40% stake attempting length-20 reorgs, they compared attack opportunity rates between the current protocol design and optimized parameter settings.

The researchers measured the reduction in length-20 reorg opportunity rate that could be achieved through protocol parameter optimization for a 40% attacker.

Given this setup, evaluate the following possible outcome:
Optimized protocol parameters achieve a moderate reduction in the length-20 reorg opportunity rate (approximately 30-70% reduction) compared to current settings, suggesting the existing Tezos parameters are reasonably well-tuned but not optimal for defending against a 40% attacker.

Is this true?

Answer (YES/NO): NO